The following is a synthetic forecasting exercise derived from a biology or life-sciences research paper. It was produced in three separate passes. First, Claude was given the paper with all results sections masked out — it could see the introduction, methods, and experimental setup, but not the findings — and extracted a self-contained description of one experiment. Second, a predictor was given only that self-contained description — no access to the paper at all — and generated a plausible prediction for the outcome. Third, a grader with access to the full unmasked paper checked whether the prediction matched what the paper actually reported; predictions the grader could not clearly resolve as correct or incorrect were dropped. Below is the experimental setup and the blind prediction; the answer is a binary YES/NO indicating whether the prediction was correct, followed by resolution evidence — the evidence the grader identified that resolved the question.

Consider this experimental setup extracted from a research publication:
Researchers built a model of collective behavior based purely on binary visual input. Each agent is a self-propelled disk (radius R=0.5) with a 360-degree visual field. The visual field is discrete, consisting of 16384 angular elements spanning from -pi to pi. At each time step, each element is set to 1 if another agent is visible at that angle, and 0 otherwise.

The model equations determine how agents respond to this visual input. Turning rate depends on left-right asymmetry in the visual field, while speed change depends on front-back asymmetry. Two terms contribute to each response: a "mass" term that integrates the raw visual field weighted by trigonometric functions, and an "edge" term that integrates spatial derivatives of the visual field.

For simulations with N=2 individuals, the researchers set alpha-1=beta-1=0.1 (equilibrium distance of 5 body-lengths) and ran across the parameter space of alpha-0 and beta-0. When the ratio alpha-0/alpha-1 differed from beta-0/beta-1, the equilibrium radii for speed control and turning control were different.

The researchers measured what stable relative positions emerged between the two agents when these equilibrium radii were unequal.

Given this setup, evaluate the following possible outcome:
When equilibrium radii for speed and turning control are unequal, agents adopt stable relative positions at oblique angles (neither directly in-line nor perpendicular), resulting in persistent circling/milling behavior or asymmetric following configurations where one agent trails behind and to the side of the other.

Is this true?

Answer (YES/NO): NO